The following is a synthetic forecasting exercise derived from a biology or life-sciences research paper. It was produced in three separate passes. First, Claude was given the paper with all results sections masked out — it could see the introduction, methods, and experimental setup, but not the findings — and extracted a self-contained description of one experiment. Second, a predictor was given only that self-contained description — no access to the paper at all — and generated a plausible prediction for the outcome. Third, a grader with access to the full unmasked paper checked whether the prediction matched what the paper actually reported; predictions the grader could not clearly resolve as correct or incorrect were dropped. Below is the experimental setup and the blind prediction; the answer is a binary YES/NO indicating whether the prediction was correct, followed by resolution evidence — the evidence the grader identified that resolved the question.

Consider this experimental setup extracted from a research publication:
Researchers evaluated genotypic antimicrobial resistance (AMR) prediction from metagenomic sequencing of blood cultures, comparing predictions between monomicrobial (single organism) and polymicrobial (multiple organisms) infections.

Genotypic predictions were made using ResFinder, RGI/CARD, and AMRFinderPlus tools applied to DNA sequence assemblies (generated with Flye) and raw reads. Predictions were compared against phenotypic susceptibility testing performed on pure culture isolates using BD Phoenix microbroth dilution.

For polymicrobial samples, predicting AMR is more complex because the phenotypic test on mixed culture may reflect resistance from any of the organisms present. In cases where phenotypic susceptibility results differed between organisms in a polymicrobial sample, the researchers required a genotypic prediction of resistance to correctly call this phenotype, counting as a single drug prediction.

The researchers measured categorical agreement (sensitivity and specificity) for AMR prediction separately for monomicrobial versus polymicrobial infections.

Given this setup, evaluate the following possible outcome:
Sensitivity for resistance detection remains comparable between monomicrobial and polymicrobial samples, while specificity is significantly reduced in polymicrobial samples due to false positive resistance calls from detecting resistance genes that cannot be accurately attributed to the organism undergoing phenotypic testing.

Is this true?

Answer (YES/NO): YES